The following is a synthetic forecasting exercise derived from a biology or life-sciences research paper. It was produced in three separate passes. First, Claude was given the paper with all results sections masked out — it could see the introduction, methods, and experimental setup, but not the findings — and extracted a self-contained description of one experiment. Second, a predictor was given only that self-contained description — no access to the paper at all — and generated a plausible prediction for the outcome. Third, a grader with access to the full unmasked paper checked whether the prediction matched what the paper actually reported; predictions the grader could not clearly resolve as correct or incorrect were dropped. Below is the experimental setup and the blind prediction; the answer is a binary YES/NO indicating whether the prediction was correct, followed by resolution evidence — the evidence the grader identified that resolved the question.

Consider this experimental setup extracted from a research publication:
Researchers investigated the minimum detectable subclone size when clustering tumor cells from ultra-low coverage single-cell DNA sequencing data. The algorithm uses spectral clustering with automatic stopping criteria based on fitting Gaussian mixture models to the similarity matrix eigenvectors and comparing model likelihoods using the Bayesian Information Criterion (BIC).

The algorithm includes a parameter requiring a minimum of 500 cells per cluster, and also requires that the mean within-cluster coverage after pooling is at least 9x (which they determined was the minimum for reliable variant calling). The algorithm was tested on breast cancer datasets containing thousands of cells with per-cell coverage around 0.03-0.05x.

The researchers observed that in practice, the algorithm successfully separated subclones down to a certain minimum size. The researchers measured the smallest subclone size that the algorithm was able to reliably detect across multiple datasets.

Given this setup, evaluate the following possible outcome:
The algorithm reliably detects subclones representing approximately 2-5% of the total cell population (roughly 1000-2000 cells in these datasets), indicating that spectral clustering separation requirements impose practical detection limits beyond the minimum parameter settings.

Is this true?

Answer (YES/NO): NO